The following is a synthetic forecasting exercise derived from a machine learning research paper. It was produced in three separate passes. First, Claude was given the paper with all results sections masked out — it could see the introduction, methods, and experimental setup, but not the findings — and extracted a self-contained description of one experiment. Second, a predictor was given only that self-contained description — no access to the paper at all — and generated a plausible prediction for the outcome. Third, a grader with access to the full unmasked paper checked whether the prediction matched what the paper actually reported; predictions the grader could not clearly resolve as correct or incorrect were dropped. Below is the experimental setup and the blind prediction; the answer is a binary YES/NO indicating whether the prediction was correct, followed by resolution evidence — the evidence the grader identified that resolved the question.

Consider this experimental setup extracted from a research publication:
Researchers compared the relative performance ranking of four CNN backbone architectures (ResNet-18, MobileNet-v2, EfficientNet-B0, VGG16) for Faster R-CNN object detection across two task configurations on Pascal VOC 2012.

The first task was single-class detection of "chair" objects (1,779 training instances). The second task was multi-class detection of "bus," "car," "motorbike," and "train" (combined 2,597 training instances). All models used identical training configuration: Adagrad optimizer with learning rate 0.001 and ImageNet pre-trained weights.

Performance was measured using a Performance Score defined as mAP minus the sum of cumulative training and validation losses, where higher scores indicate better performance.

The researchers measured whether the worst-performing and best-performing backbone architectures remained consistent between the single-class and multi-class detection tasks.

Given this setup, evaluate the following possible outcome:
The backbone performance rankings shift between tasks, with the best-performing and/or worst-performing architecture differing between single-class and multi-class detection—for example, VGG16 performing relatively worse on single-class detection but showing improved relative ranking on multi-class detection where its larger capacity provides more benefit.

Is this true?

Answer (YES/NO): NO